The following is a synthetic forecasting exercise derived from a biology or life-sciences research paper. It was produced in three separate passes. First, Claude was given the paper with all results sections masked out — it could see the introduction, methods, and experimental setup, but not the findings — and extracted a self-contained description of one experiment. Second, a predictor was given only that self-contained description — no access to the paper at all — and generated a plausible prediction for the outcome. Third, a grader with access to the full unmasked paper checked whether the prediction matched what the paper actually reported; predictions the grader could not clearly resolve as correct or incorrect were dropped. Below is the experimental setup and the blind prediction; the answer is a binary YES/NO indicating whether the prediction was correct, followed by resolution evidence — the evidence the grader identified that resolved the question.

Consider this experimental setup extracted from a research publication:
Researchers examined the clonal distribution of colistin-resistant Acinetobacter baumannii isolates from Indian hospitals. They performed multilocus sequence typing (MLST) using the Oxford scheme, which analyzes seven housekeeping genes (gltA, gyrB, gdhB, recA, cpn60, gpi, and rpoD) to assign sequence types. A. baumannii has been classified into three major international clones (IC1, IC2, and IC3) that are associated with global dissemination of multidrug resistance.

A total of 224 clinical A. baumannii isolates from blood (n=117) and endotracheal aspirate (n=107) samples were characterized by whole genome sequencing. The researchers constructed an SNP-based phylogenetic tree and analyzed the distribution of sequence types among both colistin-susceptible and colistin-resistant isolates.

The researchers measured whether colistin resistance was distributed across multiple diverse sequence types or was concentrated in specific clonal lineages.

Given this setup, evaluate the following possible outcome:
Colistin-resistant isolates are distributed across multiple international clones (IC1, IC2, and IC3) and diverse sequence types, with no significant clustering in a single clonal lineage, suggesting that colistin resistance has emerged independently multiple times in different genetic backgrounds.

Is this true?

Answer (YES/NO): NO